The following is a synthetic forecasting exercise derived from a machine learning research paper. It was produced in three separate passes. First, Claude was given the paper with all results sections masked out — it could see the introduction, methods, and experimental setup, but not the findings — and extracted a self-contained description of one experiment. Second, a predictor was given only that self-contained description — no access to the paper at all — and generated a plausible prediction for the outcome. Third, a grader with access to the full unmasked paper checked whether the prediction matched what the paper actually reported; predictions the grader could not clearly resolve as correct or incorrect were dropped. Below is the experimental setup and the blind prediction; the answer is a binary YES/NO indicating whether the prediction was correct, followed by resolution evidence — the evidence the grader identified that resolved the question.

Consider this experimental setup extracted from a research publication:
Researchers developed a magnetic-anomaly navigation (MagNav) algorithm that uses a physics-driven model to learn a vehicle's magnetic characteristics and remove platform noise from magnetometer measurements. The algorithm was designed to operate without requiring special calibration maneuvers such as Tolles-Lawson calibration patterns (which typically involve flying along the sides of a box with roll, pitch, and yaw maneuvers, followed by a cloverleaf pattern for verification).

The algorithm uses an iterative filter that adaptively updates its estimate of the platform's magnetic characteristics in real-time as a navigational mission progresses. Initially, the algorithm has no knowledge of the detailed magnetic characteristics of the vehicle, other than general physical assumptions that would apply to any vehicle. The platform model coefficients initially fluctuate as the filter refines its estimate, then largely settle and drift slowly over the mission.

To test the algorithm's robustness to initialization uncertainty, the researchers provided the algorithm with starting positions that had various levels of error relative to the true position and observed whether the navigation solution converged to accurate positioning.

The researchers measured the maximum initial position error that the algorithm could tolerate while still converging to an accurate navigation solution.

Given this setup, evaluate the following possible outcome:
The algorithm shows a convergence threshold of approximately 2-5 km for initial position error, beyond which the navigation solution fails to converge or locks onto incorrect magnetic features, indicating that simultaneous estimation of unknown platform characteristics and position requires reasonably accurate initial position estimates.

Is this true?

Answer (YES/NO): YES